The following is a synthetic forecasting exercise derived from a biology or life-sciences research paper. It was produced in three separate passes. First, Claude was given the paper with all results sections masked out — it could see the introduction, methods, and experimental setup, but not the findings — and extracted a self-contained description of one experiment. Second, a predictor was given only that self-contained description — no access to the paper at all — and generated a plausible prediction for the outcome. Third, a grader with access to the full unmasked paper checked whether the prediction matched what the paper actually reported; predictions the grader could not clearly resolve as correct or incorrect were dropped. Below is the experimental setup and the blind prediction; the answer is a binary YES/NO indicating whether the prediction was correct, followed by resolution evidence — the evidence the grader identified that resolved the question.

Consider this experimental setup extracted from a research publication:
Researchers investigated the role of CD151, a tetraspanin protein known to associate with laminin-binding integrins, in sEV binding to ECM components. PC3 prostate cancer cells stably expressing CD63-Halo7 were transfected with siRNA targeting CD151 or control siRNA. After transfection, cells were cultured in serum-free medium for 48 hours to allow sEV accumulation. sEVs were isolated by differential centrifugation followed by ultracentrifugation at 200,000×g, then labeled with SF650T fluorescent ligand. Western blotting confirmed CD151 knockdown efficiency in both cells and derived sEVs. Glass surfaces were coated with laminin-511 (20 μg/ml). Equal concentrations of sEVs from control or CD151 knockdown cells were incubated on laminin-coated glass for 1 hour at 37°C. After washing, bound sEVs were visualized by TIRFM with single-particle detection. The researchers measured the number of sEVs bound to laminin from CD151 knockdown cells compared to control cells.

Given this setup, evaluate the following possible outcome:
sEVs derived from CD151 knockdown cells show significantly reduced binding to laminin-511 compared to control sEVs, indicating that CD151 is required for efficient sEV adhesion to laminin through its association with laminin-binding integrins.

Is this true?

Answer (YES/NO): YES